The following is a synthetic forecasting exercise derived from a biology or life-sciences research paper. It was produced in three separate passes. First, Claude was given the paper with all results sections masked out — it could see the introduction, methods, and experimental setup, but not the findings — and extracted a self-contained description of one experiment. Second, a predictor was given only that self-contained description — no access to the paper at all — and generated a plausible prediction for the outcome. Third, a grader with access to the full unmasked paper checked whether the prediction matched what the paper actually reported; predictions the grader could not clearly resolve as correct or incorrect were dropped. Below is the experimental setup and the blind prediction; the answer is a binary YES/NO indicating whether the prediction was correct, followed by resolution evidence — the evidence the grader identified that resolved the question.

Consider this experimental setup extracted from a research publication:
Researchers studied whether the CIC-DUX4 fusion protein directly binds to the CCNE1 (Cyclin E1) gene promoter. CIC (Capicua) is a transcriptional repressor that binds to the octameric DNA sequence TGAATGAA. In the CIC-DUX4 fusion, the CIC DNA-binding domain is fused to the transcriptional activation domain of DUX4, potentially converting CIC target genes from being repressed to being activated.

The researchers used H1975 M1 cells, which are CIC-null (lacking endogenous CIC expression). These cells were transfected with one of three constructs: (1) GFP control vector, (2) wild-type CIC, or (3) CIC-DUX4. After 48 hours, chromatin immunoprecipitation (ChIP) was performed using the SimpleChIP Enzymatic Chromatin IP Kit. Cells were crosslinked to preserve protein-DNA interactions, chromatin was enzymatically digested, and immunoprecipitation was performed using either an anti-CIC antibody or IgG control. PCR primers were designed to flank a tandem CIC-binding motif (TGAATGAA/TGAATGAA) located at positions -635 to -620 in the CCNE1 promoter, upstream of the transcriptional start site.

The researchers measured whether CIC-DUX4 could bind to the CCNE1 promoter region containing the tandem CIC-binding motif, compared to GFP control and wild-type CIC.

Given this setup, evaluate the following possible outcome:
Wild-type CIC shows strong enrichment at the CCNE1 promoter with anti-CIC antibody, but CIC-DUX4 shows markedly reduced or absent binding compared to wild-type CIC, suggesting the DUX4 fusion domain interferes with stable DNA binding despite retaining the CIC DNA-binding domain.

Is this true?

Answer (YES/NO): NO